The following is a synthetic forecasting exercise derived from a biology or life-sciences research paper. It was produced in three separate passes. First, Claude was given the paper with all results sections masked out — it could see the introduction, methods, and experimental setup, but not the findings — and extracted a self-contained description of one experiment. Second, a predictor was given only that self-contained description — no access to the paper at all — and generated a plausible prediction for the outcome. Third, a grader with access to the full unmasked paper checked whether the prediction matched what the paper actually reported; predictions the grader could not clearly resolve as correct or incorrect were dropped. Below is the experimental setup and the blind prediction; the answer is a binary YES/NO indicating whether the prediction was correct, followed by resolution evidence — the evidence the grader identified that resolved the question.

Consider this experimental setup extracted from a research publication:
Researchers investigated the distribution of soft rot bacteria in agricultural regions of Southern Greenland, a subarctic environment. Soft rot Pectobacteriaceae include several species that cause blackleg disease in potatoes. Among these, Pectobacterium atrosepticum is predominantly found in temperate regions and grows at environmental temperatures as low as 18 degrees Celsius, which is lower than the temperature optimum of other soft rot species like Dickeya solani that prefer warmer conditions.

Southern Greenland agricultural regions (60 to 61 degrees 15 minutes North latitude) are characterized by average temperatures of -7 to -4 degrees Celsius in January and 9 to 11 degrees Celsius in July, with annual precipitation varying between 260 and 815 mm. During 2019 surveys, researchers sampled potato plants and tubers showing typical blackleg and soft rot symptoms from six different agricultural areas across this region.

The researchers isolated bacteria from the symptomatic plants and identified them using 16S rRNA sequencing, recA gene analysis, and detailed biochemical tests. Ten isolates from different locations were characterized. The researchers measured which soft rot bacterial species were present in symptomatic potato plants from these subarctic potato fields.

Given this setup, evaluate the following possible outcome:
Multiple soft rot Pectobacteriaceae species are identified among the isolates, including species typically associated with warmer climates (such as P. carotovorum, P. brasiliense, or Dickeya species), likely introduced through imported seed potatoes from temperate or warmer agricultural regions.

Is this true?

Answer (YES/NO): NO